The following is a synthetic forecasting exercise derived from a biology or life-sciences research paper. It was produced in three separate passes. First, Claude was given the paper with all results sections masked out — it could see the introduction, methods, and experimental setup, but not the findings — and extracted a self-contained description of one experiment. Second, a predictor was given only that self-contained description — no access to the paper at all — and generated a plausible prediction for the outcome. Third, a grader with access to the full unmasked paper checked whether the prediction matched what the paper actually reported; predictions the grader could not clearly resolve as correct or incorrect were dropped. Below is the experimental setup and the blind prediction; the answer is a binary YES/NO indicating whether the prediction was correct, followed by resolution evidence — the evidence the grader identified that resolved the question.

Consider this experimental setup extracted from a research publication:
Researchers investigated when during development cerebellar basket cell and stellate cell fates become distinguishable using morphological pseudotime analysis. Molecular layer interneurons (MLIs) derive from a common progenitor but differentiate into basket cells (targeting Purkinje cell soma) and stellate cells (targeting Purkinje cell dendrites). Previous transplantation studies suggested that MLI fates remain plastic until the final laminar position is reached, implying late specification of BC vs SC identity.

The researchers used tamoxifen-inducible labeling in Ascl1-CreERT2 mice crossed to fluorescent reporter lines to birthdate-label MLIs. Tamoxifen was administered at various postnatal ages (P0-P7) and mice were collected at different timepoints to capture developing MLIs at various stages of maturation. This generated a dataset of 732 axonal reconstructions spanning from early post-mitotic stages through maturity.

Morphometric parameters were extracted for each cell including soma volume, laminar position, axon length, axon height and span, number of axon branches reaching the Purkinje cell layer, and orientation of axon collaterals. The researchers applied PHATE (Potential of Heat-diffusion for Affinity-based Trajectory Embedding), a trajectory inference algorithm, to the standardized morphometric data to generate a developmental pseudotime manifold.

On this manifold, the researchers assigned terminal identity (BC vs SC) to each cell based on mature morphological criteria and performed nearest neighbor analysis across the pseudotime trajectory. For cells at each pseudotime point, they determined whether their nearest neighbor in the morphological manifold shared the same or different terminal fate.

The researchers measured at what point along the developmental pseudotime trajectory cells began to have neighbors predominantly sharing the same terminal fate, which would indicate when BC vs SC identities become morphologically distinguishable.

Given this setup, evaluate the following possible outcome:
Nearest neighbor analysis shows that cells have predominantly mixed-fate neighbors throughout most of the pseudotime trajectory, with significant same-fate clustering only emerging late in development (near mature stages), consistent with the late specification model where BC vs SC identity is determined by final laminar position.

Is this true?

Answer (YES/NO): NO